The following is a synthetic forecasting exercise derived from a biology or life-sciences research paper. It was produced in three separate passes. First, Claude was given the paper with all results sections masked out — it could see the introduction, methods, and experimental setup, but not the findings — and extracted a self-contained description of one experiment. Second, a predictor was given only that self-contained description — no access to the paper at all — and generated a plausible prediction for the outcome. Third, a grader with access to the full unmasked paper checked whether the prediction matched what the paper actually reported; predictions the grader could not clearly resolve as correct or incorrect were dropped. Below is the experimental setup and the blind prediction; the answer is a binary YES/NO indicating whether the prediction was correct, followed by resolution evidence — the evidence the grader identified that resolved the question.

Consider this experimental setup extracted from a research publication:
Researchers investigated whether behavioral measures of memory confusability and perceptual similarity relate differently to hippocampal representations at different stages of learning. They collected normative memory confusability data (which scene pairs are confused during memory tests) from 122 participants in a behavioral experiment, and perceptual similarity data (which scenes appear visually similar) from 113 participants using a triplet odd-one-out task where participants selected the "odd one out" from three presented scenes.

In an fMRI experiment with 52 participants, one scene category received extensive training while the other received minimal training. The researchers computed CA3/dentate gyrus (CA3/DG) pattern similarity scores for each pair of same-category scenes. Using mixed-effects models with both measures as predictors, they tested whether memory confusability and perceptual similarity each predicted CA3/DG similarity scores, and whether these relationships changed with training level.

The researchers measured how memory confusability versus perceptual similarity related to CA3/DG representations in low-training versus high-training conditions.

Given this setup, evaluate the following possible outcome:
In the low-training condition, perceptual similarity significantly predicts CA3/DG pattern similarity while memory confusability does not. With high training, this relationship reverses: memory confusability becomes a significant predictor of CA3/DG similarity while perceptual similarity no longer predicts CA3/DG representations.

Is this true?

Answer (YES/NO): NO